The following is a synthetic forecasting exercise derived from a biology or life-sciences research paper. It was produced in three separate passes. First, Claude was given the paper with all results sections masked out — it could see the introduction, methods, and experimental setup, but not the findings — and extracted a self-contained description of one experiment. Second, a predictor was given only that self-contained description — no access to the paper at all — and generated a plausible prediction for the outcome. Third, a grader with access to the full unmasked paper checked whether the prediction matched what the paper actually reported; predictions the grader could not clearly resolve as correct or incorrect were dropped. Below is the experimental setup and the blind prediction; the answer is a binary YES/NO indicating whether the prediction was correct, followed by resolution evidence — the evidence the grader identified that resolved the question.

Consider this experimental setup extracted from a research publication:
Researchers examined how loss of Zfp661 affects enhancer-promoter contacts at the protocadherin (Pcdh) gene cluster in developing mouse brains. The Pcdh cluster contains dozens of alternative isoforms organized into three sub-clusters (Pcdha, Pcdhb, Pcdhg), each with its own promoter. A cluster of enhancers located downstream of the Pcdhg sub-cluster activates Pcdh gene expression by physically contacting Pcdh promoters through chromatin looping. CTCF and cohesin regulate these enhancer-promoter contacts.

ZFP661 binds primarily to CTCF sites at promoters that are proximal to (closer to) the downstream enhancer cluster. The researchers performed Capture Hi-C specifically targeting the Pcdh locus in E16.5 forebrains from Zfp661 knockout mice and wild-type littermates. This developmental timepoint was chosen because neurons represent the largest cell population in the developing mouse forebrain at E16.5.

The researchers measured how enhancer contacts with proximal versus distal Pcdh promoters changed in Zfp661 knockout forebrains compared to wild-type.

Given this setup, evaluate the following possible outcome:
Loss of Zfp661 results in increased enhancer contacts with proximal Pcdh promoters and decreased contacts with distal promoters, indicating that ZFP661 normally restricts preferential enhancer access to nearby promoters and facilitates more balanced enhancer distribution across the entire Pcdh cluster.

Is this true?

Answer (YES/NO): YES